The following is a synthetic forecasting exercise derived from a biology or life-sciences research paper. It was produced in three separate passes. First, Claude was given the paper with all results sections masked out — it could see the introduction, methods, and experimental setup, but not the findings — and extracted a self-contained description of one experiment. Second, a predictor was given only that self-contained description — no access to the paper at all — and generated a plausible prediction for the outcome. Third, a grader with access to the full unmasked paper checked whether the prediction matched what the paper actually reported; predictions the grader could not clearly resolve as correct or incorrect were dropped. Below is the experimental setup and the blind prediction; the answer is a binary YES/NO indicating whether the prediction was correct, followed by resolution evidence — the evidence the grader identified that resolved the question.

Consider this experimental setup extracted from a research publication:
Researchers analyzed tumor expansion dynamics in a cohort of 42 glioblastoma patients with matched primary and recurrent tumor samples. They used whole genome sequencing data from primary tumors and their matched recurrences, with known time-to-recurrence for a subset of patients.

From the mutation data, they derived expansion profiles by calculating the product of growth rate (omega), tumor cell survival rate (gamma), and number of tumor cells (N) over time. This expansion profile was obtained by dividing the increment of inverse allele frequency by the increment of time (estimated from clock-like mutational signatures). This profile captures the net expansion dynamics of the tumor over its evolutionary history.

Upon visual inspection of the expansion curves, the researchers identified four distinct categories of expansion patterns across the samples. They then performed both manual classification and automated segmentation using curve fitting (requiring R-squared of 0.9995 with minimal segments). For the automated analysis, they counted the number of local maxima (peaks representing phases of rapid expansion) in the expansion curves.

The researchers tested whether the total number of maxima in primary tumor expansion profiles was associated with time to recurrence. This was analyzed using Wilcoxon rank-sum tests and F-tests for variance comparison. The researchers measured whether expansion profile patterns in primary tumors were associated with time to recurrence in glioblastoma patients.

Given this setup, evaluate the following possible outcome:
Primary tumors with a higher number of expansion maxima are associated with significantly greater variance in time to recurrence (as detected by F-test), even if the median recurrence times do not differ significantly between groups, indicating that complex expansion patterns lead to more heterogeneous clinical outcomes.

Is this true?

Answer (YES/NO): NO